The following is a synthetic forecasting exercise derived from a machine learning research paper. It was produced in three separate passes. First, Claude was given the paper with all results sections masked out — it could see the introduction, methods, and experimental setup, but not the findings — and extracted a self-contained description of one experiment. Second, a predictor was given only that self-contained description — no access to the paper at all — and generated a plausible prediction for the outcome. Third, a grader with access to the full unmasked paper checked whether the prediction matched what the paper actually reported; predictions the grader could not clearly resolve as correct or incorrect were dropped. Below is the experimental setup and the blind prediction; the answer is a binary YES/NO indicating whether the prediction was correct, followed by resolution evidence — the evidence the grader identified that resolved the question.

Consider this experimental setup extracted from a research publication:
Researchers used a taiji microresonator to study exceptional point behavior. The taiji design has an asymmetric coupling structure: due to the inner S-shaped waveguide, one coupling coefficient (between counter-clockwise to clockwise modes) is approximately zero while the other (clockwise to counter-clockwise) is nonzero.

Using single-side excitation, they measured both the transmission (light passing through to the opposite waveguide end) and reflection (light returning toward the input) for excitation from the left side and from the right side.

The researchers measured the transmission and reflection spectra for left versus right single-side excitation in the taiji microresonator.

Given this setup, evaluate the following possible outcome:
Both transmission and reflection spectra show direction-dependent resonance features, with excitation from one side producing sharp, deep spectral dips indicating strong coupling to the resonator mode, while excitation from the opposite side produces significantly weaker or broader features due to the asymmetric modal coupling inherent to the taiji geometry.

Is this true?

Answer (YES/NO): NO